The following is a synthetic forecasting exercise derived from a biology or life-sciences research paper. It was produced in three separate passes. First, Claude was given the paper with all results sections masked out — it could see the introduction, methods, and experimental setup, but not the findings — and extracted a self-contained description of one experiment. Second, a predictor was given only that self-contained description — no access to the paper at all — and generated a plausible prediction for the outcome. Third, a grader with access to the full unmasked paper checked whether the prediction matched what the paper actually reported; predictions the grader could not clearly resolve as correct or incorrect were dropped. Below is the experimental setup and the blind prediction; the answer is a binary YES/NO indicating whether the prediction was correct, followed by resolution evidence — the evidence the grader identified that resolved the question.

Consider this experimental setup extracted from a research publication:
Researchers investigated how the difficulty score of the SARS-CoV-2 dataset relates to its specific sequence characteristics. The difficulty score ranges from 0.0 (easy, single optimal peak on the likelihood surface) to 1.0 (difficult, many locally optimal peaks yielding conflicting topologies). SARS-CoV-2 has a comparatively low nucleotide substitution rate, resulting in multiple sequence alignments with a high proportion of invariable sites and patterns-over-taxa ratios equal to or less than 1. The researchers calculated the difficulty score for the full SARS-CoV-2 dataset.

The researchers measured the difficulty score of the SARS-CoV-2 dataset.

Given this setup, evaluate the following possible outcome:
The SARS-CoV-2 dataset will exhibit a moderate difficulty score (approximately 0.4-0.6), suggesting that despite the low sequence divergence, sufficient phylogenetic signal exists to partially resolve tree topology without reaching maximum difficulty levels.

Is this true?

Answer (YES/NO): NO